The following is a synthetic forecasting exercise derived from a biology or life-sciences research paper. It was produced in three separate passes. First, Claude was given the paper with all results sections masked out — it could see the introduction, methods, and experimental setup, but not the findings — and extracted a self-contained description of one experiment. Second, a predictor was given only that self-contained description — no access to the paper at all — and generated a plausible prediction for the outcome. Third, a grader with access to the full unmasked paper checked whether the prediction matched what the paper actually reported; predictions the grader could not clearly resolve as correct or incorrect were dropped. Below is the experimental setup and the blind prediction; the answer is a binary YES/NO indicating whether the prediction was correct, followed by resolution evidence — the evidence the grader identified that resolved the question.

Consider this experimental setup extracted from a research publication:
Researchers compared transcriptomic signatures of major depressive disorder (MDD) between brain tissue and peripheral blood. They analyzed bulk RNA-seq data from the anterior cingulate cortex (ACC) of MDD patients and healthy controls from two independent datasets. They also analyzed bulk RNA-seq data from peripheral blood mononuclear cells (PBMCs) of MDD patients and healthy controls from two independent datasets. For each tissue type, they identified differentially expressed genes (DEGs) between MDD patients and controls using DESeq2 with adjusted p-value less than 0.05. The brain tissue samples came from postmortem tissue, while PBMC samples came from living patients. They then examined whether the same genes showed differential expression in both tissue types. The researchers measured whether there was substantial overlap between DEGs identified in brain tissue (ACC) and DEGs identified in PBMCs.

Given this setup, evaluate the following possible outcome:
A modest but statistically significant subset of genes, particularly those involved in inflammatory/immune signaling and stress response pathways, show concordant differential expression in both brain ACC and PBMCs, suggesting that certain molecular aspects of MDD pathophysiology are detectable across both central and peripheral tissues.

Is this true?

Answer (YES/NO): NO